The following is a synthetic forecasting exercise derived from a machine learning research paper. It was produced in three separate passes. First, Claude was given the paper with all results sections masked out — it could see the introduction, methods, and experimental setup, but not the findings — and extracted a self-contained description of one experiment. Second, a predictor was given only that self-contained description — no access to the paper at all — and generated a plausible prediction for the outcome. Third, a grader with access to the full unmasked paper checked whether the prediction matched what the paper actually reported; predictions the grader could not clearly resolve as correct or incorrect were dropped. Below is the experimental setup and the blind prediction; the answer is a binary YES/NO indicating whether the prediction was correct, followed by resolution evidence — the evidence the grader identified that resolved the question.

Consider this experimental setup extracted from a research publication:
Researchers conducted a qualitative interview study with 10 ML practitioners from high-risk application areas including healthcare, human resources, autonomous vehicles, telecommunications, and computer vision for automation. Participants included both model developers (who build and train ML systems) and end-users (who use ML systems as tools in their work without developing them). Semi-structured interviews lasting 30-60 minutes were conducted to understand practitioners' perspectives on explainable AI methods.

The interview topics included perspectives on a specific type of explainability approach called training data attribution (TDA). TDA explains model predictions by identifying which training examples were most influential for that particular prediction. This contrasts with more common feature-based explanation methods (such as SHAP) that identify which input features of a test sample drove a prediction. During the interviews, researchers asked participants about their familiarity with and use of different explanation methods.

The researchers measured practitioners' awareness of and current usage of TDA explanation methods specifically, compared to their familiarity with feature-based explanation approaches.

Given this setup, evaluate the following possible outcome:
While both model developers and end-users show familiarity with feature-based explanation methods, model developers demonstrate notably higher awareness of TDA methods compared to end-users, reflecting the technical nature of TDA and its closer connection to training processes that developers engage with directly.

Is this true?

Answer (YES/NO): NO